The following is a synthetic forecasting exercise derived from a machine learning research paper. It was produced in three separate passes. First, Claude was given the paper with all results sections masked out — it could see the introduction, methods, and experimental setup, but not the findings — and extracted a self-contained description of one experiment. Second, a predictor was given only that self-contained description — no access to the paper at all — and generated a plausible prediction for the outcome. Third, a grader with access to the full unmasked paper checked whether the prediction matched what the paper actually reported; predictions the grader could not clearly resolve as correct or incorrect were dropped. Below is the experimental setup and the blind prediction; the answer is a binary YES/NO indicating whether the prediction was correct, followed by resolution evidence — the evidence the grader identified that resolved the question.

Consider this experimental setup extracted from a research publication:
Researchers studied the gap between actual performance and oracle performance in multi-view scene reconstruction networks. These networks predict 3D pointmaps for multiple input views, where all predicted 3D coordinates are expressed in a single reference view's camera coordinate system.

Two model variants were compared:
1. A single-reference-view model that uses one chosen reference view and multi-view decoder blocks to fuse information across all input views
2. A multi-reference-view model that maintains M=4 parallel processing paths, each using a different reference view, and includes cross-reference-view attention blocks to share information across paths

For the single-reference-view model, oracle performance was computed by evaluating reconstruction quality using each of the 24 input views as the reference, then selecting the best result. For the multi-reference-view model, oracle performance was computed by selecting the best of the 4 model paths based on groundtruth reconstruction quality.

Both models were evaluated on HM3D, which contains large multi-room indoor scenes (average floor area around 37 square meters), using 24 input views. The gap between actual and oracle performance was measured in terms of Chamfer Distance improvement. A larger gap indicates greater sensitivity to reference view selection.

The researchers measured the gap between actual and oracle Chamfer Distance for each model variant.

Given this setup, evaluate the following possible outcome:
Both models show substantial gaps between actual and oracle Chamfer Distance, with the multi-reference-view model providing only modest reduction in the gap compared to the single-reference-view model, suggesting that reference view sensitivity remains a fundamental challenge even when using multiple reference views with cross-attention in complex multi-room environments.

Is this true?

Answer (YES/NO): NO